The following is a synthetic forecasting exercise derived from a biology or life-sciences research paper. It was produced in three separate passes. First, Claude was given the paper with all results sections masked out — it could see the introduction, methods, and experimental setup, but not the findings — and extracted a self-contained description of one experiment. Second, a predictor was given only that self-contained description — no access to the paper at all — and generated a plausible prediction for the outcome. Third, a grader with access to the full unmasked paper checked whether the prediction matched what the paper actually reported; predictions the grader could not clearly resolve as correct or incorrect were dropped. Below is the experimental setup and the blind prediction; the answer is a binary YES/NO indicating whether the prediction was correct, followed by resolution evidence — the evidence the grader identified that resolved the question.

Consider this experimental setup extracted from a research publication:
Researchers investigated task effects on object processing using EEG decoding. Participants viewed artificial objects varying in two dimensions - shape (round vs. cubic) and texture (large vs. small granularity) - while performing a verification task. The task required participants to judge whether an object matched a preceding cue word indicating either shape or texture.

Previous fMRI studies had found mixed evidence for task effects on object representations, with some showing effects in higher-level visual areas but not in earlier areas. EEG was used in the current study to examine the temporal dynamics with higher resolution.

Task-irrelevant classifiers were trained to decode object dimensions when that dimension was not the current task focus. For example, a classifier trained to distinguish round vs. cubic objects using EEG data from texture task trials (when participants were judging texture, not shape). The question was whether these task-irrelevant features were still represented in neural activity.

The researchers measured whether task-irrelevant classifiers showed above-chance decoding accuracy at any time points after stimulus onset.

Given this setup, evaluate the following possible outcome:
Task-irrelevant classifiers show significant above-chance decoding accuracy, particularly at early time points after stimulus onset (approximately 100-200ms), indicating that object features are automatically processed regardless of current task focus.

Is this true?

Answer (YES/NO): YES